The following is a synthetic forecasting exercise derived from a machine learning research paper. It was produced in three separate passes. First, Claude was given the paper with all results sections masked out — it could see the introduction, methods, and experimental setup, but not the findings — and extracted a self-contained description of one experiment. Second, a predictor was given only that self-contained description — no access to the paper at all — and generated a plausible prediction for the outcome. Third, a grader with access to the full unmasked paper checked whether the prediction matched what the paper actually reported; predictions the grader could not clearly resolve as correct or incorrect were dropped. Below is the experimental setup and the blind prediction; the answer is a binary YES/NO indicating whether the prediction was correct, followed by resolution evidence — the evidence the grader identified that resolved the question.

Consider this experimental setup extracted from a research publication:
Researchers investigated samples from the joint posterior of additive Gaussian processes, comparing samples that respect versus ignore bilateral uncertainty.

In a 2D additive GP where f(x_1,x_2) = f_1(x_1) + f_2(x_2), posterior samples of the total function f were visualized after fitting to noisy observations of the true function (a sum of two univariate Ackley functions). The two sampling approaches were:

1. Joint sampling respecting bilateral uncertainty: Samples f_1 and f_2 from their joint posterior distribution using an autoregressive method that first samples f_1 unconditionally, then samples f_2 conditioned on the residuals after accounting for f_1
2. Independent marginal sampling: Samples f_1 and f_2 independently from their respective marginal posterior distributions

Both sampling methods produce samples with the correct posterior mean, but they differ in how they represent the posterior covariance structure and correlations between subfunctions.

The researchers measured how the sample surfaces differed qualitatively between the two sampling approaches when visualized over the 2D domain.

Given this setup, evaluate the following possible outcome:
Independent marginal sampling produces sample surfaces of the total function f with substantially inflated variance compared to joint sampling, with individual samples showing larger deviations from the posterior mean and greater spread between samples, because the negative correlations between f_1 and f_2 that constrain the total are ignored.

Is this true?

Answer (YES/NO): NO